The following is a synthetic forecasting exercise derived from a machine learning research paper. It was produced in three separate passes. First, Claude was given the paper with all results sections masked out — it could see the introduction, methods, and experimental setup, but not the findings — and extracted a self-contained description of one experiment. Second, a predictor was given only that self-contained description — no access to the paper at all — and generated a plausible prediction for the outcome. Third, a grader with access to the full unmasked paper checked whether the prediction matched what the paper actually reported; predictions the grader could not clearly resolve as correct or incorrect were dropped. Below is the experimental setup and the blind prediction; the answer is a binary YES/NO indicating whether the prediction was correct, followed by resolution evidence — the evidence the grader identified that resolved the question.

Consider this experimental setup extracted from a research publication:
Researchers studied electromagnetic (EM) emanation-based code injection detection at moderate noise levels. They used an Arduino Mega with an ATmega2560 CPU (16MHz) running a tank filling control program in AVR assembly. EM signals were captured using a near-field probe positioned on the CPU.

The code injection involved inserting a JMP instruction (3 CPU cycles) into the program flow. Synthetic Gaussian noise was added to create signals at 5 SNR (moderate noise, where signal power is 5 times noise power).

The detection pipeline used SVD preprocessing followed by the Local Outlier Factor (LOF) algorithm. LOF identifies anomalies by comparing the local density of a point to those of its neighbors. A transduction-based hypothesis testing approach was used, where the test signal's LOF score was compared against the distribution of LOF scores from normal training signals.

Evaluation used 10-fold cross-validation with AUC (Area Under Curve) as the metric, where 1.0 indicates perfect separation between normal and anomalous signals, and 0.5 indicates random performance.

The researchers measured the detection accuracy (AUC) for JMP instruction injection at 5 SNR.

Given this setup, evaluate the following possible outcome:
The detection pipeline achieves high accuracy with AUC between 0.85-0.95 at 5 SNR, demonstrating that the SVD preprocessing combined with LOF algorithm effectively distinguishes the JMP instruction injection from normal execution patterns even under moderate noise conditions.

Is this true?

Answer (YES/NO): NO